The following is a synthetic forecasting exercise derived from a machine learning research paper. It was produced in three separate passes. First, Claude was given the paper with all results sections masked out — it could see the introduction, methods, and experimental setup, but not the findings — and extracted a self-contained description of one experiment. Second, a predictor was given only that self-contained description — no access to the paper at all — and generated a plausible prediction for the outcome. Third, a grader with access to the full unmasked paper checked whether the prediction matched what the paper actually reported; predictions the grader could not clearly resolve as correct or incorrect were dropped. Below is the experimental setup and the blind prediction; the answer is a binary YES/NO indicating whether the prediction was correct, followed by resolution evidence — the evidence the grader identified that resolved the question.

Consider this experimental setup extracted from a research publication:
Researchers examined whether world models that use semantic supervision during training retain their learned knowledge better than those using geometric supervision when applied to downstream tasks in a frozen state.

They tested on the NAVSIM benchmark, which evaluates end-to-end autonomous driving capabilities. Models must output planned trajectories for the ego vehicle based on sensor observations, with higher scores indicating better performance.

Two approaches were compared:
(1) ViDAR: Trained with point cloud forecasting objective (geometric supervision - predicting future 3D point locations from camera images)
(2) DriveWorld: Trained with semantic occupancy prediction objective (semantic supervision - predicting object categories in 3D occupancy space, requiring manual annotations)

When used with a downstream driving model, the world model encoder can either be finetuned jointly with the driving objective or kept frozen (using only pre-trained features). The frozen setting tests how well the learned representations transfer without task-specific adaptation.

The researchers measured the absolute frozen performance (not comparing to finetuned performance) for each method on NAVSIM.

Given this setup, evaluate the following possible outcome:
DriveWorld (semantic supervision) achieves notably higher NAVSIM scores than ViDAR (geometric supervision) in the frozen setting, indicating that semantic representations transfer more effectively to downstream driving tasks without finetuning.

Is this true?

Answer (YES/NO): YES